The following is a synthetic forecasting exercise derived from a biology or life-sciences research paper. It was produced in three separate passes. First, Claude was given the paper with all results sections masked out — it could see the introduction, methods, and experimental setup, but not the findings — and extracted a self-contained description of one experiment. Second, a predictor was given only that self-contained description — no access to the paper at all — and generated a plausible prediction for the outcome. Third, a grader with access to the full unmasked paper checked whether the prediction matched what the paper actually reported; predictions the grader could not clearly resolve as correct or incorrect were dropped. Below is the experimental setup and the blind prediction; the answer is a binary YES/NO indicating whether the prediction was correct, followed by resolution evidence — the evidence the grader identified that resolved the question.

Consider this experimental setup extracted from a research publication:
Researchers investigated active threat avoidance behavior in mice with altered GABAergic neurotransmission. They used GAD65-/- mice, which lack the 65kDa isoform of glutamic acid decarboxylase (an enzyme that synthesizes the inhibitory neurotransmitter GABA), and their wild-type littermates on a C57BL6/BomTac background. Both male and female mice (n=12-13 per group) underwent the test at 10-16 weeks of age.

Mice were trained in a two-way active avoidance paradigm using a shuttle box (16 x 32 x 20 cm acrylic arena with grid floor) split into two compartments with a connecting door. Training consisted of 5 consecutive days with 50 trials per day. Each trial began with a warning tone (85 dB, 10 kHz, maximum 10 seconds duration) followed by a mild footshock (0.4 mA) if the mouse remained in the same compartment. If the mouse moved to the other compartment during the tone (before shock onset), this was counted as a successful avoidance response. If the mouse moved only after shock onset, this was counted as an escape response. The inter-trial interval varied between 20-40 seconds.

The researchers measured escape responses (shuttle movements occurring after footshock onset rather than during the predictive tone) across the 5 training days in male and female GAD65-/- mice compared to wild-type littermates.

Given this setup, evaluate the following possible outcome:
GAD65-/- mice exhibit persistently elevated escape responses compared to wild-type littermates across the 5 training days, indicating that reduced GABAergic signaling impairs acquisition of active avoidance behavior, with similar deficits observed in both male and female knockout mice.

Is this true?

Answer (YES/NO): NO